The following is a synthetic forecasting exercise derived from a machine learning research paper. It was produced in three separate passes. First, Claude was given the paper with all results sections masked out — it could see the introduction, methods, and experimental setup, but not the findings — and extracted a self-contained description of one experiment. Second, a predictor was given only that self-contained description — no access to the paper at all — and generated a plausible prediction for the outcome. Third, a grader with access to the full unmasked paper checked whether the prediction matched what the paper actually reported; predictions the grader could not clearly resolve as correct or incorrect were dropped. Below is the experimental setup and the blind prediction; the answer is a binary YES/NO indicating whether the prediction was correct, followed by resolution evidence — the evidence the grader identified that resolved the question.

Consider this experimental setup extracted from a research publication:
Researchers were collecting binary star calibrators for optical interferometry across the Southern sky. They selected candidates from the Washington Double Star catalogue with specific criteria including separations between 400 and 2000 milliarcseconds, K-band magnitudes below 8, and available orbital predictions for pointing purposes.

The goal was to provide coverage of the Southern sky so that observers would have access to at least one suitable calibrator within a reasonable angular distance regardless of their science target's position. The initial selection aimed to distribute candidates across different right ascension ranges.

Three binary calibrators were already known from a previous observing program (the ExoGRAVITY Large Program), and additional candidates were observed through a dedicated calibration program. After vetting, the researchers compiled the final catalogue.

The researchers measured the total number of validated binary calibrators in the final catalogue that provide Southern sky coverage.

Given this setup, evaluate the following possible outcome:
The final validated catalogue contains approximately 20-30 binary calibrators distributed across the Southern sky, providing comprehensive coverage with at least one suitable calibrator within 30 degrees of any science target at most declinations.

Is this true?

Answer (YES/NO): NO